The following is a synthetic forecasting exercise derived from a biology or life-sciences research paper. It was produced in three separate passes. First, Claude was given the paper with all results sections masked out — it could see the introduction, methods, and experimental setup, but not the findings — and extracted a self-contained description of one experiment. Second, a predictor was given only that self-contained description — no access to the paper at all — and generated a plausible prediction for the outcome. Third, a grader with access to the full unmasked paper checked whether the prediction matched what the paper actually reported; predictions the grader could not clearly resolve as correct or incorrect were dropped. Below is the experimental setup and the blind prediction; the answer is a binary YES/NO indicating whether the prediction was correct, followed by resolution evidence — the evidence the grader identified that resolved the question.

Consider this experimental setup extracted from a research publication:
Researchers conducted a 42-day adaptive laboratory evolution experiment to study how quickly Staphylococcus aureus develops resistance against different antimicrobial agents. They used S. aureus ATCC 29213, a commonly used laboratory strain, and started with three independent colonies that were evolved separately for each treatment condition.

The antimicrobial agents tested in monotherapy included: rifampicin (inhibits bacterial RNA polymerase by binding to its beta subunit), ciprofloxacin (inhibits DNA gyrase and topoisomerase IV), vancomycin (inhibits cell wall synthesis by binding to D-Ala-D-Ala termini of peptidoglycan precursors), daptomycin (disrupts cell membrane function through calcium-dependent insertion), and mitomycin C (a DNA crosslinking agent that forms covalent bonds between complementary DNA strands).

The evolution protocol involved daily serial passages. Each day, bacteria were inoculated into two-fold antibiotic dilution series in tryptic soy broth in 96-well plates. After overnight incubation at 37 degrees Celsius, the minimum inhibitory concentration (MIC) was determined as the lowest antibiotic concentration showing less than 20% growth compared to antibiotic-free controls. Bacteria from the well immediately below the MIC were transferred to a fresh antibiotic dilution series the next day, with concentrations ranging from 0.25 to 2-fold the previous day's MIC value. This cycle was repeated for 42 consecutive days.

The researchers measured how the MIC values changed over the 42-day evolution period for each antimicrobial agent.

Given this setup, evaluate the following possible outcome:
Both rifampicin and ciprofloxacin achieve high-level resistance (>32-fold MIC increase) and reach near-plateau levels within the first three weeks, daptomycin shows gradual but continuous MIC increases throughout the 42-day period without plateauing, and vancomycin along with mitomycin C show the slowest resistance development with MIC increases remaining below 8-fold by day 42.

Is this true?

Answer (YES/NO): NO